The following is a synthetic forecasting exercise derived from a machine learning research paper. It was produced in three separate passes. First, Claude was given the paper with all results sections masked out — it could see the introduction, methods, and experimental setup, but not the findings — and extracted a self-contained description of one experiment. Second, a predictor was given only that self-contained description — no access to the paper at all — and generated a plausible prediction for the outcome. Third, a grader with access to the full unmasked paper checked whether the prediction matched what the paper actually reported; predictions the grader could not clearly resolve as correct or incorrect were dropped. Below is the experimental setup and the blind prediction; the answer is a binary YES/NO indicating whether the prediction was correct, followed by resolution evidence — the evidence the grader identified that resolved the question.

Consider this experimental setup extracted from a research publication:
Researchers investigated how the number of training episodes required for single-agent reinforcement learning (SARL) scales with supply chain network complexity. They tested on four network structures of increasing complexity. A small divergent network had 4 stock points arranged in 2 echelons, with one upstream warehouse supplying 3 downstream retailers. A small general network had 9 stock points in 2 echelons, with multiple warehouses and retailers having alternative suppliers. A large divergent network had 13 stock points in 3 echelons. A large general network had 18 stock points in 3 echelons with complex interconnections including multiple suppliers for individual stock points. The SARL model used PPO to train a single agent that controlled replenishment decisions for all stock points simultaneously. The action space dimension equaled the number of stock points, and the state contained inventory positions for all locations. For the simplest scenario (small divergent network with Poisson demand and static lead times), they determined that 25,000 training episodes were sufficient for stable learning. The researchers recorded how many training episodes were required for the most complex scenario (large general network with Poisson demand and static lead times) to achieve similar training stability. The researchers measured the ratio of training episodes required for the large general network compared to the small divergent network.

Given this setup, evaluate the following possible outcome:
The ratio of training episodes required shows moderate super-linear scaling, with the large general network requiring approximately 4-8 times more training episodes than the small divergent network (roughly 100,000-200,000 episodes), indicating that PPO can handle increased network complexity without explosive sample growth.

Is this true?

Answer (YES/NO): NO